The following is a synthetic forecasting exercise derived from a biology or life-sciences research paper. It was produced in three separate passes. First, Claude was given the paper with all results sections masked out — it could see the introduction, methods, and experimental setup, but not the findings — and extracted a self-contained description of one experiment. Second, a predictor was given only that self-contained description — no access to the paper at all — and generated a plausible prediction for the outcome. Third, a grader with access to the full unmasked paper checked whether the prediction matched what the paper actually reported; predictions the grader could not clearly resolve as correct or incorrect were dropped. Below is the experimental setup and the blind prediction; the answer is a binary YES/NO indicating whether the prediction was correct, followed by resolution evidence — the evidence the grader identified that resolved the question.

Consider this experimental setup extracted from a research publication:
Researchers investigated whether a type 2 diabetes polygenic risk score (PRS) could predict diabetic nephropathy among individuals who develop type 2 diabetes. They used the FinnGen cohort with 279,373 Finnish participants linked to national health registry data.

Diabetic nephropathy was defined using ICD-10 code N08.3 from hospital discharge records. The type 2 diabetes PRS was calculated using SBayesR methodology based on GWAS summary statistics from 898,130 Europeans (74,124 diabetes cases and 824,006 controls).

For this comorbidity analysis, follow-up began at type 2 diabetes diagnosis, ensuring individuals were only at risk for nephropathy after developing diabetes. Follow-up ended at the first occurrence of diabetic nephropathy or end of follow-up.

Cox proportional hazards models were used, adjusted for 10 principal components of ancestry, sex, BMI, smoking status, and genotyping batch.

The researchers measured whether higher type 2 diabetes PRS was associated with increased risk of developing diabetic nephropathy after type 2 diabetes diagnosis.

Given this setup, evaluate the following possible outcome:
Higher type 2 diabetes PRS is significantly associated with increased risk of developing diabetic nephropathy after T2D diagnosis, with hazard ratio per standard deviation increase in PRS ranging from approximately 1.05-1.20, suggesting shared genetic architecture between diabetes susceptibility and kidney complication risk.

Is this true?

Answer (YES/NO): NO